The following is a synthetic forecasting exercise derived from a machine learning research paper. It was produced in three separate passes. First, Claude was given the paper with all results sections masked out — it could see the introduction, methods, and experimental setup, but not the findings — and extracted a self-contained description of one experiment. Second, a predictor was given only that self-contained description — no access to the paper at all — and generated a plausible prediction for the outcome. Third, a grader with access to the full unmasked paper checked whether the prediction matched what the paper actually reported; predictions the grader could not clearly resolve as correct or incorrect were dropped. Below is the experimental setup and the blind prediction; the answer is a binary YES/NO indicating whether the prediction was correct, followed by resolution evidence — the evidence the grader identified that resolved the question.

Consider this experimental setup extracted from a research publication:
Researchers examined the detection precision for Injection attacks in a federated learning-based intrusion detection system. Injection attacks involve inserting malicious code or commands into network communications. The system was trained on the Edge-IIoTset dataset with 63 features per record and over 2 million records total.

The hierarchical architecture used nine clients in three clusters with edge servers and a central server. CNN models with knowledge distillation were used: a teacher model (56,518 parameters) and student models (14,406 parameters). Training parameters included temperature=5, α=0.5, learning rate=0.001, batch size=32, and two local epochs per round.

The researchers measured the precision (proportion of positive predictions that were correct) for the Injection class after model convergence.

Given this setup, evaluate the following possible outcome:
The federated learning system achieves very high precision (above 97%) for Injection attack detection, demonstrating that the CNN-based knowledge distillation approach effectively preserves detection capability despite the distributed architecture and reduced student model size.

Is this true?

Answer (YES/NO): YES